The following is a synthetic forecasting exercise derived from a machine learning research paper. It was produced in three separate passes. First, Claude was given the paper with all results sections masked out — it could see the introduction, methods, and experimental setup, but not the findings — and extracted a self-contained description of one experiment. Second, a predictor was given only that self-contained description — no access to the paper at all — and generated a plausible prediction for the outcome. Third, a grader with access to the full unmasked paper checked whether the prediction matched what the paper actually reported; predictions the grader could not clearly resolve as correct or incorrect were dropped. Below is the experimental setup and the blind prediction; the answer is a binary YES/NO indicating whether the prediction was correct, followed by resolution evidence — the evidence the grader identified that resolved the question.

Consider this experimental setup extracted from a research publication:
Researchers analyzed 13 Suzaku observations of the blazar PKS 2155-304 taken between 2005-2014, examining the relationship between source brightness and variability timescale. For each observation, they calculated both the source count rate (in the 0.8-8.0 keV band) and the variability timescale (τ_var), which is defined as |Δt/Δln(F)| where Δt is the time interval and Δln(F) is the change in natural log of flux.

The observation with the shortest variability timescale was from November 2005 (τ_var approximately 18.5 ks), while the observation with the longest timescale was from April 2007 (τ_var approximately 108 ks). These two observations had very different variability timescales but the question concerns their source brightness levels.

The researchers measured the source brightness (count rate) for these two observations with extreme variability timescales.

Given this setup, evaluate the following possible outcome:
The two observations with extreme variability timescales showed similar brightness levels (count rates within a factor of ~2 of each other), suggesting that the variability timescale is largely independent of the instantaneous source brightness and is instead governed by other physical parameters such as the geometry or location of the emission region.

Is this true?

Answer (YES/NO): YES